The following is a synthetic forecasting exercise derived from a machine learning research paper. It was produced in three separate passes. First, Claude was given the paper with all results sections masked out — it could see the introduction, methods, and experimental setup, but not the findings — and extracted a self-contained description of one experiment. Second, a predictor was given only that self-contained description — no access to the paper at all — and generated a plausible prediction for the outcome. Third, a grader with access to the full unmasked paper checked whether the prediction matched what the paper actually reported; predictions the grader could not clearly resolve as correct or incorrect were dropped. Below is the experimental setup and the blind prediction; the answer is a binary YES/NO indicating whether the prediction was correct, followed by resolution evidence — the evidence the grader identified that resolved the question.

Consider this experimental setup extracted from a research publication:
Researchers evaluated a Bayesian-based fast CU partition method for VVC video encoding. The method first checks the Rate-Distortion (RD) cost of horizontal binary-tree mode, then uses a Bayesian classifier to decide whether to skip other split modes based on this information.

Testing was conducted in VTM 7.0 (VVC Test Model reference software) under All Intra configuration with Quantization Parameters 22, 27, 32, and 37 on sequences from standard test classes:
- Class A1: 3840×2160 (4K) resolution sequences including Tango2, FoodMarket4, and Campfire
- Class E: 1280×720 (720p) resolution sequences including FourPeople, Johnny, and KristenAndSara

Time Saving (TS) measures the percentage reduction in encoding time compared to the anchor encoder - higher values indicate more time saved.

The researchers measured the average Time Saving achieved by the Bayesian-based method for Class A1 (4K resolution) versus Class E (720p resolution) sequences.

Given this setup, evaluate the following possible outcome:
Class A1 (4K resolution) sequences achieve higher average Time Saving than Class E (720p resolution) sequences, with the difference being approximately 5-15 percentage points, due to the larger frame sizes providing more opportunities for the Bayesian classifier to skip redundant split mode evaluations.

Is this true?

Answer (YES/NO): NO